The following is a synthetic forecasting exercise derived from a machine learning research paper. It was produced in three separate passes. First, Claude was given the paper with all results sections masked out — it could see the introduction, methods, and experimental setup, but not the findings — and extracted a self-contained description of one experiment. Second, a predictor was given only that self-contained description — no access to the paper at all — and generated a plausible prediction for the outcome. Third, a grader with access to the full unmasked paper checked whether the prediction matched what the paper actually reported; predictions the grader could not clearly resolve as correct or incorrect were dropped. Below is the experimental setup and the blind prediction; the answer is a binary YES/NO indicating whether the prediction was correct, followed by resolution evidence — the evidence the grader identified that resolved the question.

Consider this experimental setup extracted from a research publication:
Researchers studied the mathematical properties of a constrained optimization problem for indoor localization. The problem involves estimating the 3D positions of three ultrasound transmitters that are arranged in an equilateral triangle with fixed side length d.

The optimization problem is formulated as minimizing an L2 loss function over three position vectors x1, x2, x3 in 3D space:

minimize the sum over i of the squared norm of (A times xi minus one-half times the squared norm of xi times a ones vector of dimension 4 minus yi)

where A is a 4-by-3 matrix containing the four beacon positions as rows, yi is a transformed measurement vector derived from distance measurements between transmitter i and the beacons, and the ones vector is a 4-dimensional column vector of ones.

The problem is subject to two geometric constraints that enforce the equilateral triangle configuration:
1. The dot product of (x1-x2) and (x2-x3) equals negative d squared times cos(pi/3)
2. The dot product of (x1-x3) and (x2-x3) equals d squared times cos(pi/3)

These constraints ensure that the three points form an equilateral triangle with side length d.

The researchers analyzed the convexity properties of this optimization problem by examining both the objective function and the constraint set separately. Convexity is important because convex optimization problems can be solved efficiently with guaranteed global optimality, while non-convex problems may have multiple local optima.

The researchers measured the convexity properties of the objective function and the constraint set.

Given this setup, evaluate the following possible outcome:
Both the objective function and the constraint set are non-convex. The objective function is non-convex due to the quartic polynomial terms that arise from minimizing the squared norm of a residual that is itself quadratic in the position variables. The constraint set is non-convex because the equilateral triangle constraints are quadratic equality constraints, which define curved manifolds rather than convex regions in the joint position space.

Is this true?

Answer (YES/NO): NO